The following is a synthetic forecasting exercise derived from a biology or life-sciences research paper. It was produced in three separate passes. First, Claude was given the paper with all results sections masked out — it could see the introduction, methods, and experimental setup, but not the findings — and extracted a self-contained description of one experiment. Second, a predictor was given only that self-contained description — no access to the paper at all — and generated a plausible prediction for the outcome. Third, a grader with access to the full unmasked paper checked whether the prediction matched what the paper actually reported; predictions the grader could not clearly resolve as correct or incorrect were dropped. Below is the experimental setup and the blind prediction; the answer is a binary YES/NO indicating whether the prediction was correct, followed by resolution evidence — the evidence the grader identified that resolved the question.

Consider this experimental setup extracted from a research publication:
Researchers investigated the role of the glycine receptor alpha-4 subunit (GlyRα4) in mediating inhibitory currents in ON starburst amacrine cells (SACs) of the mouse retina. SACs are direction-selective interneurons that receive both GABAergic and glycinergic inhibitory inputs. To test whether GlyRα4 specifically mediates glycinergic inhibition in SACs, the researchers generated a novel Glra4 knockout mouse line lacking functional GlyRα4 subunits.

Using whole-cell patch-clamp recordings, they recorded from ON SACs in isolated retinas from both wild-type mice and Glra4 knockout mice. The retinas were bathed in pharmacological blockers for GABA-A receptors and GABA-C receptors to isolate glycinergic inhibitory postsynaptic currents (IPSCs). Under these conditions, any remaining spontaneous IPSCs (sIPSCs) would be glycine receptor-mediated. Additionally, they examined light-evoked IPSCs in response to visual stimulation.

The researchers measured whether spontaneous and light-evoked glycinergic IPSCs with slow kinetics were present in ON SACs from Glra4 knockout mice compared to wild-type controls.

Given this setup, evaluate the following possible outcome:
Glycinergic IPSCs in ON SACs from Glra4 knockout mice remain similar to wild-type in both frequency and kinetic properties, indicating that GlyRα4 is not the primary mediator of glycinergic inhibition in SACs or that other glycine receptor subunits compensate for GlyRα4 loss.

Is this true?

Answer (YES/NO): NO